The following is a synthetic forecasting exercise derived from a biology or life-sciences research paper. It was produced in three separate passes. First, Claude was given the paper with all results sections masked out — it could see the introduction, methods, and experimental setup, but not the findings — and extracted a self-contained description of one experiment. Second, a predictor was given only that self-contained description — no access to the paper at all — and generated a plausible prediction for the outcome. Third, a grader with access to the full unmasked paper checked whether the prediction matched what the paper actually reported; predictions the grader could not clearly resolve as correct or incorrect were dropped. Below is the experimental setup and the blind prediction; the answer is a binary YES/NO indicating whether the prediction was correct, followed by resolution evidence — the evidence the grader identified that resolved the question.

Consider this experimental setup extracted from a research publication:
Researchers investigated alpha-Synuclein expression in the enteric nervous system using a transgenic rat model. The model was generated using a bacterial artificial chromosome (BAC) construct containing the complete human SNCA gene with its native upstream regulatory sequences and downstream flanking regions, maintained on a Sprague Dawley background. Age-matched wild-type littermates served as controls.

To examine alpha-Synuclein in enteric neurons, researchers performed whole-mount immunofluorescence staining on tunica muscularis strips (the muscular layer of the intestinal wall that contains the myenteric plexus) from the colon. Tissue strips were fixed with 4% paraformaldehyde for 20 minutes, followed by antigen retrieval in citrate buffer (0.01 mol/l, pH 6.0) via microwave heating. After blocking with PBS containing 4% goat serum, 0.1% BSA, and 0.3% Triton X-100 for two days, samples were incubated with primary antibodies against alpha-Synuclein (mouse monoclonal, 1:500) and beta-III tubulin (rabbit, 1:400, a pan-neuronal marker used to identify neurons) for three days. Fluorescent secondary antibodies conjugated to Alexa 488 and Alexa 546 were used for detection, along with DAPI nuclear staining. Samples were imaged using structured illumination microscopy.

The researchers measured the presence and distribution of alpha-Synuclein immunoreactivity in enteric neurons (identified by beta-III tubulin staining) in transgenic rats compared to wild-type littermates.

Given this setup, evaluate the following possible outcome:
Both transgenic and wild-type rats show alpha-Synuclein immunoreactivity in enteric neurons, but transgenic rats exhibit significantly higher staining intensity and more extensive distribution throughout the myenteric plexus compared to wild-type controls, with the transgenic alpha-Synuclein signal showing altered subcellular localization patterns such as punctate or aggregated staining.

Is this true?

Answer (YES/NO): NO